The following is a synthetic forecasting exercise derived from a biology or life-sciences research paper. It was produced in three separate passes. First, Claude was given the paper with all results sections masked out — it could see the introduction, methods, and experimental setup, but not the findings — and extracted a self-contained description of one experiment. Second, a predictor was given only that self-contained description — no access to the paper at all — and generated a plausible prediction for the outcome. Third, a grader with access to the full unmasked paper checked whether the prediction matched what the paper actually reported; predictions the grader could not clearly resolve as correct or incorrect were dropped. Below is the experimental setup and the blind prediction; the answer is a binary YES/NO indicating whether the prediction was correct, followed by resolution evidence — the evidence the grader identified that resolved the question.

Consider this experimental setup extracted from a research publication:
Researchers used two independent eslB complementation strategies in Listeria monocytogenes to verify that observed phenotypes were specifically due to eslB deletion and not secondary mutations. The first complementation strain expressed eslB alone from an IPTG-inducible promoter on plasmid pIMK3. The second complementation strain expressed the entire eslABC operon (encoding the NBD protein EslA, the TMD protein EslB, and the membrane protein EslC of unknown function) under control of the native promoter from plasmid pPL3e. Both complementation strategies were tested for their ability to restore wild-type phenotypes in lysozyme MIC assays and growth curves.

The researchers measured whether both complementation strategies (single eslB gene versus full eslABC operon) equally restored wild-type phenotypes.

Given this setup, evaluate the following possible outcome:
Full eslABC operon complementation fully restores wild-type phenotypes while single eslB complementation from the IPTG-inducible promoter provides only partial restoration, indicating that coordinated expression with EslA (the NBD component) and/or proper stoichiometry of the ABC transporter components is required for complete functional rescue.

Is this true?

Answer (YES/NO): NO